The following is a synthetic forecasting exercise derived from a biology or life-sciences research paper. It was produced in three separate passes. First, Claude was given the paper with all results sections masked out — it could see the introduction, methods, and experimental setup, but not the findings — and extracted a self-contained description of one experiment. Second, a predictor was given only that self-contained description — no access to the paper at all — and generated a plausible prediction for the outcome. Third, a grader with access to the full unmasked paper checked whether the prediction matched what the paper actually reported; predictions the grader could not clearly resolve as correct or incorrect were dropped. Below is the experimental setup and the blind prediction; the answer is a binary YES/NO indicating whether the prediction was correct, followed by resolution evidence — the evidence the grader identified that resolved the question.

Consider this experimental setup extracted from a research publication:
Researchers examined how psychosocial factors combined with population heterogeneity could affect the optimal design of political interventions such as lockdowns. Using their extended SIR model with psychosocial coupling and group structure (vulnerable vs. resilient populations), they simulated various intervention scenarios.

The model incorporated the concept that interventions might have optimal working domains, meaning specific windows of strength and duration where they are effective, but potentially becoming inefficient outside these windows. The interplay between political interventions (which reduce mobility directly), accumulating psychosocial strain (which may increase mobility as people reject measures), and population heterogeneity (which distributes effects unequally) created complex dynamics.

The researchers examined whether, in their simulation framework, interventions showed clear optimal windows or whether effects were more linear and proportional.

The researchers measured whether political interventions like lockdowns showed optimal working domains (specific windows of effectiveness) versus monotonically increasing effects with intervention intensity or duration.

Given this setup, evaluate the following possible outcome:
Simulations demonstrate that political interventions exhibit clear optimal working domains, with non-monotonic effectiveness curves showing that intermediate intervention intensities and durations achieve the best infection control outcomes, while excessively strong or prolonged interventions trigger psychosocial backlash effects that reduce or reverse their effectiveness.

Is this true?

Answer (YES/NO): NO